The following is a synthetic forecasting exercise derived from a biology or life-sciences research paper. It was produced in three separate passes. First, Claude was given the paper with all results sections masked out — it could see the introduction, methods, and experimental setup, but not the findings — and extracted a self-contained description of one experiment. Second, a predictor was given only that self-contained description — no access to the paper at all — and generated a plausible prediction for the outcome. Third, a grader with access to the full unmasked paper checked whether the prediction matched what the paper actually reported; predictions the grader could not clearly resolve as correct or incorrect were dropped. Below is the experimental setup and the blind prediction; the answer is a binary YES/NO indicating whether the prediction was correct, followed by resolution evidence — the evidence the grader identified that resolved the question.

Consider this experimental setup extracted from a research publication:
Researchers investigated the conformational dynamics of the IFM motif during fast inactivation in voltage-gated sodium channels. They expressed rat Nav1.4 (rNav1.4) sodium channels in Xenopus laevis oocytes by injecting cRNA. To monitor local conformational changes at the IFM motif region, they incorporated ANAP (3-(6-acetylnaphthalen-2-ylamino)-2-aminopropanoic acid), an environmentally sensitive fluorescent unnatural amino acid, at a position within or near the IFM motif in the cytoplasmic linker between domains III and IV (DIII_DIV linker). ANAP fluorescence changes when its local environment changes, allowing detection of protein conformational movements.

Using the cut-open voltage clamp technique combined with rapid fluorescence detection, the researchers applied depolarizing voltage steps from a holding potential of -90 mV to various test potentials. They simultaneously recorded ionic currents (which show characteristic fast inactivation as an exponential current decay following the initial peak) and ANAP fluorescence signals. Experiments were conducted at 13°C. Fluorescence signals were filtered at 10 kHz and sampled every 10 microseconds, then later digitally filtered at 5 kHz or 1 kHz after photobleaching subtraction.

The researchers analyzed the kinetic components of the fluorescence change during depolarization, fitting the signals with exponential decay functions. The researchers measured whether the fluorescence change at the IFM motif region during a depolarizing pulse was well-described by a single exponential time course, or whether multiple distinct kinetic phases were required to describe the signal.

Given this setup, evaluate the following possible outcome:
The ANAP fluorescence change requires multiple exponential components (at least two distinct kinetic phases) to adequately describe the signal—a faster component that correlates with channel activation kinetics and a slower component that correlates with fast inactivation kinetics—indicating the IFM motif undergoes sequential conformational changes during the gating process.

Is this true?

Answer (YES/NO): NO